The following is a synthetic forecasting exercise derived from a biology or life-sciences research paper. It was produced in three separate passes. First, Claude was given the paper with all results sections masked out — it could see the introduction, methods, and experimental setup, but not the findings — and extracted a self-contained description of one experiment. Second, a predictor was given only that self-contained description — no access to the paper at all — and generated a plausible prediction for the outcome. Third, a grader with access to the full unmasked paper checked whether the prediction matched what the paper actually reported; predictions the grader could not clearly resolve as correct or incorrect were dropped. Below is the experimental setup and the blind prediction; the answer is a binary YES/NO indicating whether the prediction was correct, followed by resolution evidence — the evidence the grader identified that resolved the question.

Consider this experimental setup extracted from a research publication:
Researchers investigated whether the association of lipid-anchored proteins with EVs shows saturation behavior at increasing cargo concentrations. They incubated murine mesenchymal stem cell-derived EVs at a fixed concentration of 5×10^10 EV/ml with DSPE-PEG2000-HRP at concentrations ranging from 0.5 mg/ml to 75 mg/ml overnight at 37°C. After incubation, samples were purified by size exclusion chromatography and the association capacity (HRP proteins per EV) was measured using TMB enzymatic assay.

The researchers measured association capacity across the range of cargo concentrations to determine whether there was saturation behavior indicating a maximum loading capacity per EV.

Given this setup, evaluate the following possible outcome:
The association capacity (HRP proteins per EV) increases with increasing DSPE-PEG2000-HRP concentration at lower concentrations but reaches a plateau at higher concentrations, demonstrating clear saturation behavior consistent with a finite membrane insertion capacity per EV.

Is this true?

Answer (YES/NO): YES